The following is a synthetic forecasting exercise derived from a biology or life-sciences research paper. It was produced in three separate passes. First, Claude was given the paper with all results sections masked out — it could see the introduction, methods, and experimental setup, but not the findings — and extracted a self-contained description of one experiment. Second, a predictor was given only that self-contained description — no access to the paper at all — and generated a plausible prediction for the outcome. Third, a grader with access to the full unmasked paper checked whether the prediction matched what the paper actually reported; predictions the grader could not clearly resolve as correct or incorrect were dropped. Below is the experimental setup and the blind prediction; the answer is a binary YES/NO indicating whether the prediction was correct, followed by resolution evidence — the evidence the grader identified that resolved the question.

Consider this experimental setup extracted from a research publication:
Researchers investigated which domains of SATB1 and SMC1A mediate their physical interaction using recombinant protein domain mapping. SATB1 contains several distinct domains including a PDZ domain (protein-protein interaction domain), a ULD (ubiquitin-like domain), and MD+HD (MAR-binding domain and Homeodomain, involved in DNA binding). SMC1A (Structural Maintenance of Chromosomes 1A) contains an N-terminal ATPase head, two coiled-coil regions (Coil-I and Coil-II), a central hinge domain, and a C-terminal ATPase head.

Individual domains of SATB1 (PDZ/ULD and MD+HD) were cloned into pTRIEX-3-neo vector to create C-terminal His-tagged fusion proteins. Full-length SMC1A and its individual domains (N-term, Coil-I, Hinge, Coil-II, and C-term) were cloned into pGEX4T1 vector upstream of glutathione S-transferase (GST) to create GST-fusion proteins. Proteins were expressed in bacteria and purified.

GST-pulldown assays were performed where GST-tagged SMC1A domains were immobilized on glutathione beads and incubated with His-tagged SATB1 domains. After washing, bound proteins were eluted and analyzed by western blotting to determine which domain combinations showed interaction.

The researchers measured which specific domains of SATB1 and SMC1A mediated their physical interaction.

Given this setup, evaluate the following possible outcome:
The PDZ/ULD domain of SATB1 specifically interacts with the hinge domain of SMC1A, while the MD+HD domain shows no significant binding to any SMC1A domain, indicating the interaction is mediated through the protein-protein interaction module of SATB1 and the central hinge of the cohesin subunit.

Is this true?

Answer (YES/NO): NO